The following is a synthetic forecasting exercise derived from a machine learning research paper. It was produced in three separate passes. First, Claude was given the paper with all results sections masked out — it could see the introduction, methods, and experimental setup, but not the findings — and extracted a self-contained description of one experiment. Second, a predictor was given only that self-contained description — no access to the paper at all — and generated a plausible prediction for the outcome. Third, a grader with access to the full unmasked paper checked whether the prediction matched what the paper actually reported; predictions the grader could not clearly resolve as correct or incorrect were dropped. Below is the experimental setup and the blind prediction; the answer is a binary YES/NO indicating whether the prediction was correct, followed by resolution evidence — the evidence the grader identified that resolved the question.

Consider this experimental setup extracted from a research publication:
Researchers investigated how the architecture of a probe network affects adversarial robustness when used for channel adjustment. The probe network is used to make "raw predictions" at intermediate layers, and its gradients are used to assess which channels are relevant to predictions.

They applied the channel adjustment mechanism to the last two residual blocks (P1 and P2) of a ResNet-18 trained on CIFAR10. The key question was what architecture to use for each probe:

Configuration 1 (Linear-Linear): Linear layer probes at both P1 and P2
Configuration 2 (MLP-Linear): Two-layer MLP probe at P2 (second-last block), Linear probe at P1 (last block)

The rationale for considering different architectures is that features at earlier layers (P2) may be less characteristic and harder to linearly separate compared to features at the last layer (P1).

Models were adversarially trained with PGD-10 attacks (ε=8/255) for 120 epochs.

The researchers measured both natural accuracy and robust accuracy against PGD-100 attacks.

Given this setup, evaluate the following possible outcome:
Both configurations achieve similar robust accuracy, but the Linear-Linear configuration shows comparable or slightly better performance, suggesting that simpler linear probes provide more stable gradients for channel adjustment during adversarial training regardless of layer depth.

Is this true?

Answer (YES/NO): YES